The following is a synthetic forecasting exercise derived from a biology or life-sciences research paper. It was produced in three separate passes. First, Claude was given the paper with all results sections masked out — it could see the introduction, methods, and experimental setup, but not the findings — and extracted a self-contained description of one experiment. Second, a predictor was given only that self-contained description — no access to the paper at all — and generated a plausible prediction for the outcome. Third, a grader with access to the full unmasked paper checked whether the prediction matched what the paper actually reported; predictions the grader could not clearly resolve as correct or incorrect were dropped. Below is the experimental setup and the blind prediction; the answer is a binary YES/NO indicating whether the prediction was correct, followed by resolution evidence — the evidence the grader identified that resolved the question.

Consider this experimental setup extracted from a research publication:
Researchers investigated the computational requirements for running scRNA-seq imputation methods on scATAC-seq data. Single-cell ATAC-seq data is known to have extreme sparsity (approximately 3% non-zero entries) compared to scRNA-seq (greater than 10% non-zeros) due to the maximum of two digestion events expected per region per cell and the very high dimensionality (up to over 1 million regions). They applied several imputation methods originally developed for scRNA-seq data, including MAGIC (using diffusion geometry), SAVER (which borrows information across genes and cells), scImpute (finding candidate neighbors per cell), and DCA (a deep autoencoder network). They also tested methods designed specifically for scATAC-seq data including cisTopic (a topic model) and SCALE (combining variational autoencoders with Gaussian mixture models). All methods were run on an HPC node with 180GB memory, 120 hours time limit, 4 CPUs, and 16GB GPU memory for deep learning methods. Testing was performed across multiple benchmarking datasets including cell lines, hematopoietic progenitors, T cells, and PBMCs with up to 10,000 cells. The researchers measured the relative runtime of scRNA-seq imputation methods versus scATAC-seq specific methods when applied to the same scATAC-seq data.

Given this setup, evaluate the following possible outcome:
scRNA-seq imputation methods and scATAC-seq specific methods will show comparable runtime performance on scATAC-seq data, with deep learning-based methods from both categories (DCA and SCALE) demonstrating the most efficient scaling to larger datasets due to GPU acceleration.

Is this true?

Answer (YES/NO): NO